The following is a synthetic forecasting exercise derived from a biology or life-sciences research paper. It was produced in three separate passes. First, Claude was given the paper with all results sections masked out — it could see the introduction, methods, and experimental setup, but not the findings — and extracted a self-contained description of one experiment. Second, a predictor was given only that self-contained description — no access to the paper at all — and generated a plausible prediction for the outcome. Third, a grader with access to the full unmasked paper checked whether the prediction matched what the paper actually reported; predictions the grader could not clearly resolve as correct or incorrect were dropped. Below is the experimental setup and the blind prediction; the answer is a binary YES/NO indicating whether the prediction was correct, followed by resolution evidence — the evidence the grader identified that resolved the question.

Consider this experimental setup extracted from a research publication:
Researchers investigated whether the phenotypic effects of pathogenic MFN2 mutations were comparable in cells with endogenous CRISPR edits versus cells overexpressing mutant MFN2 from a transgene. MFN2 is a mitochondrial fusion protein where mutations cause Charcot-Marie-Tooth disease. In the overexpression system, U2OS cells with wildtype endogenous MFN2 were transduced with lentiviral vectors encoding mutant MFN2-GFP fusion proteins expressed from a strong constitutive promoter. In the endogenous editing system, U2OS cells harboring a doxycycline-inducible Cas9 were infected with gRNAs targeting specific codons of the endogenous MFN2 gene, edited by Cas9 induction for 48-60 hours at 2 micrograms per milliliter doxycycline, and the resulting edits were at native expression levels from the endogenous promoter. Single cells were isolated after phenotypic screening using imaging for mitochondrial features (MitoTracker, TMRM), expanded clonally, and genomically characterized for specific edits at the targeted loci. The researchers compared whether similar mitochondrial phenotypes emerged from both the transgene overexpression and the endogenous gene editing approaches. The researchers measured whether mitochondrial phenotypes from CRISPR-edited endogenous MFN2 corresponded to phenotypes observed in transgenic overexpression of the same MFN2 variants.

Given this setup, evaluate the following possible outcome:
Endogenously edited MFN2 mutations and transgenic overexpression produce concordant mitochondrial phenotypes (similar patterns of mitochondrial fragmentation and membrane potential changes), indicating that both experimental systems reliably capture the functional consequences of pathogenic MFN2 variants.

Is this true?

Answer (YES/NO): YES